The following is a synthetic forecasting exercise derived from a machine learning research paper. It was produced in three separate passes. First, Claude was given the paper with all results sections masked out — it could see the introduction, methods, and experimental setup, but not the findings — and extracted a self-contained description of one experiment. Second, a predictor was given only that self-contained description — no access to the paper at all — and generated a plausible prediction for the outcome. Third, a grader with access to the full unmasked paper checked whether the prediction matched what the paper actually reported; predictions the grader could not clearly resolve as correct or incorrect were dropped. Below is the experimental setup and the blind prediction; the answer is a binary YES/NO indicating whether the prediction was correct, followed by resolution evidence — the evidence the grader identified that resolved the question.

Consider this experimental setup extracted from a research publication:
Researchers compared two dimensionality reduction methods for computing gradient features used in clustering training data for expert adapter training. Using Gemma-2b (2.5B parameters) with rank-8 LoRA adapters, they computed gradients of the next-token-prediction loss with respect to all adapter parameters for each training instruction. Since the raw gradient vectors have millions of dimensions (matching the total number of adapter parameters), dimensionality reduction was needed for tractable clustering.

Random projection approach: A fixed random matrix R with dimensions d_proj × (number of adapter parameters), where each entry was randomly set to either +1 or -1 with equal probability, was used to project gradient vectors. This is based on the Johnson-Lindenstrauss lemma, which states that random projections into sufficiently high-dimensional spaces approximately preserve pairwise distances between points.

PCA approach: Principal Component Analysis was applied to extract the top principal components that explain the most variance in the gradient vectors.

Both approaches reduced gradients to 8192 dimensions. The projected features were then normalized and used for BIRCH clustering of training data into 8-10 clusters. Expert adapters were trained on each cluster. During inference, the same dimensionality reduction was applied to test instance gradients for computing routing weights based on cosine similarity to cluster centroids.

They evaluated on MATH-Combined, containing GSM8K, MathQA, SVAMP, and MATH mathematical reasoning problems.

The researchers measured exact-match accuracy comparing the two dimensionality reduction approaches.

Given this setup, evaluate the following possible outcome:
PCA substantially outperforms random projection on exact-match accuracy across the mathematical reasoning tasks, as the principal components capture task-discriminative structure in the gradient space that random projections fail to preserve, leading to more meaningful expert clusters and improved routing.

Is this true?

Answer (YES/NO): NO